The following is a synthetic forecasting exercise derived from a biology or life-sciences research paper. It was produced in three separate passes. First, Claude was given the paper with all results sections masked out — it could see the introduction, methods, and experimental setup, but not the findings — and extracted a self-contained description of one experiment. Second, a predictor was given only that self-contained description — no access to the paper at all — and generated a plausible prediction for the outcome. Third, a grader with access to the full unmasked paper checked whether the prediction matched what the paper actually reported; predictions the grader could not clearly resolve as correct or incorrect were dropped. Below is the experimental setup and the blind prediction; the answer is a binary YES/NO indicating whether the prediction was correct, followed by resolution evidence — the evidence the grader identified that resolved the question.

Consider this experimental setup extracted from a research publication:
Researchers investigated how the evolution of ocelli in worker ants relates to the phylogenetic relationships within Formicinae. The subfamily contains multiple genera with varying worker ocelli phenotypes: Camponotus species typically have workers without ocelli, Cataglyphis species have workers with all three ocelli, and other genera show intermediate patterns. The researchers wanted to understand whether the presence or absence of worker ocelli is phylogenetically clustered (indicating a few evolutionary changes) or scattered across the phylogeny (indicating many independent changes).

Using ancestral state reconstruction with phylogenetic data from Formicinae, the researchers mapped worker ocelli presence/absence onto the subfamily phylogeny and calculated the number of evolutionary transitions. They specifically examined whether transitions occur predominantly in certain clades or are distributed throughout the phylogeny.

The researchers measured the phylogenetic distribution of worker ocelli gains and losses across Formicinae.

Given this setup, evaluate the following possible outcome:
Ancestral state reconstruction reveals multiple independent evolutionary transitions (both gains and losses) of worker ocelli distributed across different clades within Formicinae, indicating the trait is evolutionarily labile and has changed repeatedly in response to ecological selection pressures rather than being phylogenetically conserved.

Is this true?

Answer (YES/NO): NO